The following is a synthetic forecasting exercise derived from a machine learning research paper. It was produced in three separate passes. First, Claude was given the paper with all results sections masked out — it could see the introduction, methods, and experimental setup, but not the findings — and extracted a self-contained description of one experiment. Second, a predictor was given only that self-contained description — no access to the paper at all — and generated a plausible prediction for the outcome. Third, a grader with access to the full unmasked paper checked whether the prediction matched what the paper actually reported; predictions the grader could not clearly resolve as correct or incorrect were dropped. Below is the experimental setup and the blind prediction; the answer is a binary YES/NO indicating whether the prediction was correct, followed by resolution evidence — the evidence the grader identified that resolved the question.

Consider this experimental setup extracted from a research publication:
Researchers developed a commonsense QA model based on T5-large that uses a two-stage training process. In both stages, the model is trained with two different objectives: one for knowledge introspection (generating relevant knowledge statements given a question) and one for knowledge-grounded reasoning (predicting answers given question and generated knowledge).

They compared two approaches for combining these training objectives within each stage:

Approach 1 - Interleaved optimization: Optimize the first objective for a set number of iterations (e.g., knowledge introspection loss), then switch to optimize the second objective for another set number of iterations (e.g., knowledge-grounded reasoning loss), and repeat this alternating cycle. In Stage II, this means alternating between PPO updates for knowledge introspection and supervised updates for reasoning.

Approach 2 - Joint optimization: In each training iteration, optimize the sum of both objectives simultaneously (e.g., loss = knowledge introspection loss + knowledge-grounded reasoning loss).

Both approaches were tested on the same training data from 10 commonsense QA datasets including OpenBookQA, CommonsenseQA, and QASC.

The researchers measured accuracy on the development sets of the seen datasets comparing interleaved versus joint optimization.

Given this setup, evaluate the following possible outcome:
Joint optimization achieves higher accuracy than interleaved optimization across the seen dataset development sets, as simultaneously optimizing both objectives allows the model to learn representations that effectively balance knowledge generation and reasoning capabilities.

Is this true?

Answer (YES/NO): NO